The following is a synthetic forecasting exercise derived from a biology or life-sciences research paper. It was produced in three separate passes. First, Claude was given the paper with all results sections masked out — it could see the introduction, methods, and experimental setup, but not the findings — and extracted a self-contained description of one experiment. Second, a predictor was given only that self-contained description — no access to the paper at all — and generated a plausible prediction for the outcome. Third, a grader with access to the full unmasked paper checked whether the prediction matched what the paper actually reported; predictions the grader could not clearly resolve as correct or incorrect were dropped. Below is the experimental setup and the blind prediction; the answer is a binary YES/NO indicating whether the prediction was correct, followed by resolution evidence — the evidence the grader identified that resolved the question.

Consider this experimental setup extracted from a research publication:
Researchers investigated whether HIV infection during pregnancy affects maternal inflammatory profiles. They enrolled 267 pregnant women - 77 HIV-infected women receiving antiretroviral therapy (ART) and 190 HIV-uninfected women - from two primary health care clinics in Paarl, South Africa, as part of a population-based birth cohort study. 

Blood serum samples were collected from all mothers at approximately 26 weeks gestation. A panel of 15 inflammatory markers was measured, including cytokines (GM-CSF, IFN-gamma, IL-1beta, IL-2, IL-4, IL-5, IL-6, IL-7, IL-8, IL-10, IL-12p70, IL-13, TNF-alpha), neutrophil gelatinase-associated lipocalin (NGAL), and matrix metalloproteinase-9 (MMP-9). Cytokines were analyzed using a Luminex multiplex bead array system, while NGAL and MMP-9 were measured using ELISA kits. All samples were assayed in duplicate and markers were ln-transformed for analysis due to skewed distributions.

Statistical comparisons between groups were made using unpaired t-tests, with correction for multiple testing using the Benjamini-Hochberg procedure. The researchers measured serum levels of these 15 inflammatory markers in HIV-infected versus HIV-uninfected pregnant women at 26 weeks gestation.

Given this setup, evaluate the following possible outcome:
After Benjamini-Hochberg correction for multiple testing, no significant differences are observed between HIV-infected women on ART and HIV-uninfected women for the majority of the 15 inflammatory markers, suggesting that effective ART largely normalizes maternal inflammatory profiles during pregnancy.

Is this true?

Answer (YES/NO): NO